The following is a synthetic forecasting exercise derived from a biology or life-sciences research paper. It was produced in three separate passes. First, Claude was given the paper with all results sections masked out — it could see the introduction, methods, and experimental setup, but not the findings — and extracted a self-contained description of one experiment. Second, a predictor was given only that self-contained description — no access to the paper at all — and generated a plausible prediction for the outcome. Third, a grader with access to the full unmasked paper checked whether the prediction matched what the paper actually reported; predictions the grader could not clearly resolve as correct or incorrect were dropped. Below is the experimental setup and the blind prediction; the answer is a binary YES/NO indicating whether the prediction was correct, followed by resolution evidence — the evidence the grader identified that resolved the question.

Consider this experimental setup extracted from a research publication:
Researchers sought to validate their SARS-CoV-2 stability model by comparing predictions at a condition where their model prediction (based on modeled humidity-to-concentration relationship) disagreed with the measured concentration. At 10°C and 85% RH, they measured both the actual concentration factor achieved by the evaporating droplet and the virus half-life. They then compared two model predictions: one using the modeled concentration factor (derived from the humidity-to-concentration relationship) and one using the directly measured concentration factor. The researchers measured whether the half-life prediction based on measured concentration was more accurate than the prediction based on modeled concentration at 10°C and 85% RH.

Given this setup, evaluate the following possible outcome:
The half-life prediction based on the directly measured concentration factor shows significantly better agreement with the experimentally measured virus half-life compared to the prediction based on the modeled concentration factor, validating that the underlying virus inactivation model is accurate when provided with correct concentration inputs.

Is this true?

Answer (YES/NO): YES